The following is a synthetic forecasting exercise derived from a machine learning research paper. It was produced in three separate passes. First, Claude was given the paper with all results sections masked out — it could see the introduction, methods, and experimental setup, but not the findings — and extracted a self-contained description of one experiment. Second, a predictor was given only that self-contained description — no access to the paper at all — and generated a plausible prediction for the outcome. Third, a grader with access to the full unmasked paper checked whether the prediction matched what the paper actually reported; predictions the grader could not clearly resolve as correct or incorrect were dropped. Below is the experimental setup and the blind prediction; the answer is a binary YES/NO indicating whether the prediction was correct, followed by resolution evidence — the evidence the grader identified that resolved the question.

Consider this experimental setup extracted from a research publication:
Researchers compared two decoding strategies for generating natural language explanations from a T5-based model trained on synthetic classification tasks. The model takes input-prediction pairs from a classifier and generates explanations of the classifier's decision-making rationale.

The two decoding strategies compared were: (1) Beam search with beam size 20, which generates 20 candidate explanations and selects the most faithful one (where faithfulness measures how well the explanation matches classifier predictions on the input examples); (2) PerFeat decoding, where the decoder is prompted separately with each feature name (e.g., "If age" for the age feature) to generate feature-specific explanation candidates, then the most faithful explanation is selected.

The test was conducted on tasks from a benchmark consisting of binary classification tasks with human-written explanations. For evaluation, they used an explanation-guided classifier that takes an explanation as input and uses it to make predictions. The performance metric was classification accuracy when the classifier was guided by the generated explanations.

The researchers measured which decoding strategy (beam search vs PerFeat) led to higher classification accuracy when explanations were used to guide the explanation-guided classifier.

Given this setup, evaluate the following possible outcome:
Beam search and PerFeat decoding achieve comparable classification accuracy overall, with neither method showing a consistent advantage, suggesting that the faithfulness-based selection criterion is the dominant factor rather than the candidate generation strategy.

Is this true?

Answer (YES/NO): NO